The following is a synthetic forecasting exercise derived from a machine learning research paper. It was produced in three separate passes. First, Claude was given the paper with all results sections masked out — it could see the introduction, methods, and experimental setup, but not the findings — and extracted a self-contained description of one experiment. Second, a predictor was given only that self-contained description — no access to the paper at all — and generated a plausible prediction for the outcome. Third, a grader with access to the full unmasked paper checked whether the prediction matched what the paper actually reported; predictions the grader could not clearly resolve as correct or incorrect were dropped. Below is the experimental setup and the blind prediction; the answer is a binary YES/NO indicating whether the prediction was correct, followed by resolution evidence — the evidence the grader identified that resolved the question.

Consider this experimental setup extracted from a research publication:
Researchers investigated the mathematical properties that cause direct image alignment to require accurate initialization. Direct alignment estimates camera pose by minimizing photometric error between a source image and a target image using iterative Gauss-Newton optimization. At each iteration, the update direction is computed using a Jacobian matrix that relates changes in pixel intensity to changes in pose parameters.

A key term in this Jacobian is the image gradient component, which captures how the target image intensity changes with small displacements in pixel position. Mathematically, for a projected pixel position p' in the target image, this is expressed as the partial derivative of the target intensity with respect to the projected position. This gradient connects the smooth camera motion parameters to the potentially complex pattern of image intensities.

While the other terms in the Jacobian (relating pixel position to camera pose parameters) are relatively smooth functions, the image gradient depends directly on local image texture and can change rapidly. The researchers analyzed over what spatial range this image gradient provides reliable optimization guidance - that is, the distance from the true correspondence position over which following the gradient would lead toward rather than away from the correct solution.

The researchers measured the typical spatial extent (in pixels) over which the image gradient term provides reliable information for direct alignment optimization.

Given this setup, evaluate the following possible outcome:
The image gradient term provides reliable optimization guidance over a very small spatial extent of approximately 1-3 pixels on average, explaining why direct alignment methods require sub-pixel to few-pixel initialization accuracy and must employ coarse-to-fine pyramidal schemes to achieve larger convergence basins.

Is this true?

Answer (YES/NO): YES